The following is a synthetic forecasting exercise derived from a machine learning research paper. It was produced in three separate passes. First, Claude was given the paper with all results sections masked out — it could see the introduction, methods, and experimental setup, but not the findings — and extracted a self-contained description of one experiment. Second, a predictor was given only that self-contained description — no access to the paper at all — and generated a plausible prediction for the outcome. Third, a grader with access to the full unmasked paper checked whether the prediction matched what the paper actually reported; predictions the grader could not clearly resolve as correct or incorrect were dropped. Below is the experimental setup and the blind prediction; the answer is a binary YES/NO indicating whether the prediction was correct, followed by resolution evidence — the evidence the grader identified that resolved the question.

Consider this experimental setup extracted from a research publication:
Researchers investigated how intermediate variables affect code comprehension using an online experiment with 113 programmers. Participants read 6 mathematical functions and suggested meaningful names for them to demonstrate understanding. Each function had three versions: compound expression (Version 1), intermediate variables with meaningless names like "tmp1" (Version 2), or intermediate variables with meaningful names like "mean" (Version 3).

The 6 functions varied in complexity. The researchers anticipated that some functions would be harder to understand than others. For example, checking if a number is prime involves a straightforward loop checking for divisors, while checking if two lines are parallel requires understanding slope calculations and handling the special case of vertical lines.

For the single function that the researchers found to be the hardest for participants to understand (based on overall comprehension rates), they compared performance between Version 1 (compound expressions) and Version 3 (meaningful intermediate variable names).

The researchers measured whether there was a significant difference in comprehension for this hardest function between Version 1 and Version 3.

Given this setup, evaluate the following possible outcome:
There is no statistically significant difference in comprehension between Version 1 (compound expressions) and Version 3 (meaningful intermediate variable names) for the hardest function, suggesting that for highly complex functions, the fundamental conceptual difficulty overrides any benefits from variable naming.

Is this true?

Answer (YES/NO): NO